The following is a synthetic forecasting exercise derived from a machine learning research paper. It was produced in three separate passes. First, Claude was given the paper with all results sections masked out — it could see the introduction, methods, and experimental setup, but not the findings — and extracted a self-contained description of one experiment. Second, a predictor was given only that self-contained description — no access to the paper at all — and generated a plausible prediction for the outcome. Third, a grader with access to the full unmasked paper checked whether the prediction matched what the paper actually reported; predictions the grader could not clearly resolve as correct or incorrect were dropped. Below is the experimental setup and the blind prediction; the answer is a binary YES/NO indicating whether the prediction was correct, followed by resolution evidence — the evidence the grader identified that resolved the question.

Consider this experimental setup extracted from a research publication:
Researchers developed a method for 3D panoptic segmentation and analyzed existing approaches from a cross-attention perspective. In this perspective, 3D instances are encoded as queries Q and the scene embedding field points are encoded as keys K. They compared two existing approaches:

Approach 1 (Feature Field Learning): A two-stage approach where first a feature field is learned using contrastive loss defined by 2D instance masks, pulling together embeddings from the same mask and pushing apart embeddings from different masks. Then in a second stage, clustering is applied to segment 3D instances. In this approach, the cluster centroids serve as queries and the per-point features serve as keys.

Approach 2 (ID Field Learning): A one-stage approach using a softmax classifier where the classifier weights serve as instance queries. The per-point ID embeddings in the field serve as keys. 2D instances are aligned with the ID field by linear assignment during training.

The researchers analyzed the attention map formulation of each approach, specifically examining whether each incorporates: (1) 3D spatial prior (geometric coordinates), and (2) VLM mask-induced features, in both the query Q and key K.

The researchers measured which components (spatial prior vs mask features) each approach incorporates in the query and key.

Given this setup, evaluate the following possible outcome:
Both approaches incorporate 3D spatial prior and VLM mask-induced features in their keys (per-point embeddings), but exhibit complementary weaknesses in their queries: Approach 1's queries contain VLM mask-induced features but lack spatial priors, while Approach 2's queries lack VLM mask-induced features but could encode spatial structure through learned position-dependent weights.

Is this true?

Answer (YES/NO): NO